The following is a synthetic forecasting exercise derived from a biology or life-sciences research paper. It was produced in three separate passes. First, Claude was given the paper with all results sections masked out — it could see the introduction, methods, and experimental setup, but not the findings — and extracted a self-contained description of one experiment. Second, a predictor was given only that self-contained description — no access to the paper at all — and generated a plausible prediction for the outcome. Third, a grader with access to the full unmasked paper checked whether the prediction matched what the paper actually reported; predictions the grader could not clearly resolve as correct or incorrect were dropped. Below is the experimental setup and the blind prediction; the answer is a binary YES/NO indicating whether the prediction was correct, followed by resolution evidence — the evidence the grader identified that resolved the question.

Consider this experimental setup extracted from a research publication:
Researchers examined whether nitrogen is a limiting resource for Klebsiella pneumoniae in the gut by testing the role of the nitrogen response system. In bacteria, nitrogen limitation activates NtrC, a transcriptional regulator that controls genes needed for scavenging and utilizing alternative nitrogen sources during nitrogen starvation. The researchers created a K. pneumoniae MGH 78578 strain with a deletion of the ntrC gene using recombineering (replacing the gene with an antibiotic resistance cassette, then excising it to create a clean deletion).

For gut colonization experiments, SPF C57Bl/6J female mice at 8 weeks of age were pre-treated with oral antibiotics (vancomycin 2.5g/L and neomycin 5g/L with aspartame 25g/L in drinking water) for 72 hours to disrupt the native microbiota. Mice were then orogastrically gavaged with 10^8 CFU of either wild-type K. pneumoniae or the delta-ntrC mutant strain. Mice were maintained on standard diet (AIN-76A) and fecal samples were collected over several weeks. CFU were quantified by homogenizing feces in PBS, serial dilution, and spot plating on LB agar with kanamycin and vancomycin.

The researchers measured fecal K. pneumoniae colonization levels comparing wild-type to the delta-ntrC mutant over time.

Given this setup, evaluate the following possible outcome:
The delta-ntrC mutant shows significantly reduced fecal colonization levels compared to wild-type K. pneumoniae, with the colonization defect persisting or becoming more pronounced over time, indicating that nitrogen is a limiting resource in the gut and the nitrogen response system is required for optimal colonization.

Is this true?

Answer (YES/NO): NO